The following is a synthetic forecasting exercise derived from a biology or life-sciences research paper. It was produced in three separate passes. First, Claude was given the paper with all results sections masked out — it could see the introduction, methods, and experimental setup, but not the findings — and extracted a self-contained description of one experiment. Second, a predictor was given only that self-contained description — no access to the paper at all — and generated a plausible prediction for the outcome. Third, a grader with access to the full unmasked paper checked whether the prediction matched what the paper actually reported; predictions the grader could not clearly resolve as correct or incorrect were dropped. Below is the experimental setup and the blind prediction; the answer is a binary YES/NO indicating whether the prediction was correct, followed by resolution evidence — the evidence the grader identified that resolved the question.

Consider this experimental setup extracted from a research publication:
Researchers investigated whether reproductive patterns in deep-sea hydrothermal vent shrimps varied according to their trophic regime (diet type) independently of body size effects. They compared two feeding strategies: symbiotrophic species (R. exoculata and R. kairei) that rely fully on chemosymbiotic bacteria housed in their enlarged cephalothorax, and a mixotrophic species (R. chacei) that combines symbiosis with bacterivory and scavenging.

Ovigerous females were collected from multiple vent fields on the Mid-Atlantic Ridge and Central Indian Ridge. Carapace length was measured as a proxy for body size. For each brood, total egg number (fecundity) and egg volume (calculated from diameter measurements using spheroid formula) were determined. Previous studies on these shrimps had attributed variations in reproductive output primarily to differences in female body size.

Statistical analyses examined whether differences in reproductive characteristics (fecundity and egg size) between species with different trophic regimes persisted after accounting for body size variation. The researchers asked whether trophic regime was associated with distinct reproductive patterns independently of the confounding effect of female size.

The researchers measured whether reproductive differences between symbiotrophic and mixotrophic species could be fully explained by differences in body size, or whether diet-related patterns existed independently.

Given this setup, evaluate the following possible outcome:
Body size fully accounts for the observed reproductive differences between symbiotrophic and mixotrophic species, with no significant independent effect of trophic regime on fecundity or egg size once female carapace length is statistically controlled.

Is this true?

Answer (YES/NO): NO